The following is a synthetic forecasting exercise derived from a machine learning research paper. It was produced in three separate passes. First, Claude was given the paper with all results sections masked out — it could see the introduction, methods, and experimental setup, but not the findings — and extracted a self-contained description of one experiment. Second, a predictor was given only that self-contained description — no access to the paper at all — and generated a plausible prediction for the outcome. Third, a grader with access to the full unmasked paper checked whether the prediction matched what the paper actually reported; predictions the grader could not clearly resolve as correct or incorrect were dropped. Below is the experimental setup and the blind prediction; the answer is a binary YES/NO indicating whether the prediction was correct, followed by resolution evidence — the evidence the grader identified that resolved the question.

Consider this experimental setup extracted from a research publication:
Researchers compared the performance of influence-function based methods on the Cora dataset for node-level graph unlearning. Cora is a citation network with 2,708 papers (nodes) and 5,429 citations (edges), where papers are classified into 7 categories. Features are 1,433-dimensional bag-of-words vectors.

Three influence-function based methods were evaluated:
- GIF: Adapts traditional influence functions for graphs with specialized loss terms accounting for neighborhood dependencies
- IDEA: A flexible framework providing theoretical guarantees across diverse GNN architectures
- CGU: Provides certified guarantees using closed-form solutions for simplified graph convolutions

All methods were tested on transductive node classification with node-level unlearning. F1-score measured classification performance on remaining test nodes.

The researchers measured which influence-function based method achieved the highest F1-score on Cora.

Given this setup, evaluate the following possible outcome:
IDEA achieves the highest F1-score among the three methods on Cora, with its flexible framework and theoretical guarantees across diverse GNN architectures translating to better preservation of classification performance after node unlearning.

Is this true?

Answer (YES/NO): YES